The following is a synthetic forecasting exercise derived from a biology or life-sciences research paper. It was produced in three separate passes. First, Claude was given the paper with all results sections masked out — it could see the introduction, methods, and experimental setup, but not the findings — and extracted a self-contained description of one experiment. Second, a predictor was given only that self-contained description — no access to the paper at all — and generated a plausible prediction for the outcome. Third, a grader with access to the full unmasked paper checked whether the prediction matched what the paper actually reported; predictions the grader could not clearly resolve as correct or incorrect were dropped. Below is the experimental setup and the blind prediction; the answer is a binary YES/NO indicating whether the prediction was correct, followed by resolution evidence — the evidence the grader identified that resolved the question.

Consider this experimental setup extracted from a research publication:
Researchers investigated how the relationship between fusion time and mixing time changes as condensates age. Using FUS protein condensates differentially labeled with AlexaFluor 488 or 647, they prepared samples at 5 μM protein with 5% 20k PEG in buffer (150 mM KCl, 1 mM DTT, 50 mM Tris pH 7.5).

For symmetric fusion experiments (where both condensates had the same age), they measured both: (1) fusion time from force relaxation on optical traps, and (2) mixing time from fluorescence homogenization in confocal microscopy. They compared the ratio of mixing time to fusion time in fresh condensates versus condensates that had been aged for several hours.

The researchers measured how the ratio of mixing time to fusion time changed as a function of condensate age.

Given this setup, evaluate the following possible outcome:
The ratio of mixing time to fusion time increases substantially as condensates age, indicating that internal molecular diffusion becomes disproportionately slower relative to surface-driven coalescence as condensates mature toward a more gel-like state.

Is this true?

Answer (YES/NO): YES